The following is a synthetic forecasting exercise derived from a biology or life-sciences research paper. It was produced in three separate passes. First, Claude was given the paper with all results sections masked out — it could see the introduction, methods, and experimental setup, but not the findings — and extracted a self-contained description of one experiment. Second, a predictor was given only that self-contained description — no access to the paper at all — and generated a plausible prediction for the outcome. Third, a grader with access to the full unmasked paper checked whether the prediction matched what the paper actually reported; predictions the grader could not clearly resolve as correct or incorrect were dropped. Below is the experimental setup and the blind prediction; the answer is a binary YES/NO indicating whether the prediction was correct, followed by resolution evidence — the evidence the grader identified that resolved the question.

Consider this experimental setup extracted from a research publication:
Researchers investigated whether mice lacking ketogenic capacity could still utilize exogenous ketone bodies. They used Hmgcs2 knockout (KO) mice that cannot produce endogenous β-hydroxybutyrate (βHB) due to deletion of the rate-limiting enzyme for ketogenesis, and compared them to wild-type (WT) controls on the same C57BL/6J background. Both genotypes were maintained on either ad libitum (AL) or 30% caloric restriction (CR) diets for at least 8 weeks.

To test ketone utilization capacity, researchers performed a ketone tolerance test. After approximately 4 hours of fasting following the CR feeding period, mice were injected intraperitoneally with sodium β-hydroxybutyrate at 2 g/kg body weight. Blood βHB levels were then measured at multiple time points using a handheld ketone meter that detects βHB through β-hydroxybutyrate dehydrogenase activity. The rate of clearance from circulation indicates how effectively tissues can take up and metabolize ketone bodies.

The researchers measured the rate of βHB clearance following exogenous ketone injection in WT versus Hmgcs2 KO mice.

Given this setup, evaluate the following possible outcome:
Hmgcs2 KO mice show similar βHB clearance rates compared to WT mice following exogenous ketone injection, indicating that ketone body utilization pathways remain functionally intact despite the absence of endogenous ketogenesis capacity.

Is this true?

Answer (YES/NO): NO